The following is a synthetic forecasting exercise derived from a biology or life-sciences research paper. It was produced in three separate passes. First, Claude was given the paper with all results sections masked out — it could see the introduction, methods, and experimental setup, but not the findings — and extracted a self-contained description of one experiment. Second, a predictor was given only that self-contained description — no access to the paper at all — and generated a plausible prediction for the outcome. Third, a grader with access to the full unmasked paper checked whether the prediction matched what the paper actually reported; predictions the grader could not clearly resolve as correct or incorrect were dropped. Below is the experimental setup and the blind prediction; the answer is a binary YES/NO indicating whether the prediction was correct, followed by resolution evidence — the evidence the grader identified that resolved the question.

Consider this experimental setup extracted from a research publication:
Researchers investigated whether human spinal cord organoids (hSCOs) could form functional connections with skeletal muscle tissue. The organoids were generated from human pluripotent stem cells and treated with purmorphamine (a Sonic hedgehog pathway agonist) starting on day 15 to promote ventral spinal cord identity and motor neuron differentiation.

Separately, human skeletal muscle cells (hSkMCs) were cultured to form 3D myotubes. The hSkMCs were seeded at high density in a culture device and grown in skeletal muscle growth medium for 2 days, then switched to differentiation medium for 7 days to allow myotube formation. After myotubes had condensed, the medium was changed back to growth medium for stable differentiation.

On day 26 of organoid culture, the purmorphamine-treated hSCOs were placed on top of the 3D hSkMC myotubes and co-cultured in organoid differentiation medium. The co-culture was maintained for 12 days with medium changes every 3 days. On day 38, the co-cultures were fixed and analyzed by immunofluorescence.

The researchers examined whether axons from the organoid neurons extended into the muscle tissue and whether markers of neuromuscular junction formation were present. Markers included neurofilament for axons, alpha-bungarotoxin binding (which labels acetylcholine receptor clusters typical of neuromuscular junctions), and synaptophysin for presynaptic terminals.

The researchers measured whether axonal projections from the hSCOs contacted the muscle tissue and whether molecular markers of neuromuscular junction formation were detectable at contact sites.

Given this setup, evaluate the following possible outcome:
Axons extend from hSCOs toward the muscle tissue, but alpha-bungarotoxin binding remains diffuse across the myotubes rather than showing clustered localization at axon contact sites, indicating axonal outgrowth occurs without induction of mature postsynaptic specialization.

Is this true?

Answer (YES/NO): NO